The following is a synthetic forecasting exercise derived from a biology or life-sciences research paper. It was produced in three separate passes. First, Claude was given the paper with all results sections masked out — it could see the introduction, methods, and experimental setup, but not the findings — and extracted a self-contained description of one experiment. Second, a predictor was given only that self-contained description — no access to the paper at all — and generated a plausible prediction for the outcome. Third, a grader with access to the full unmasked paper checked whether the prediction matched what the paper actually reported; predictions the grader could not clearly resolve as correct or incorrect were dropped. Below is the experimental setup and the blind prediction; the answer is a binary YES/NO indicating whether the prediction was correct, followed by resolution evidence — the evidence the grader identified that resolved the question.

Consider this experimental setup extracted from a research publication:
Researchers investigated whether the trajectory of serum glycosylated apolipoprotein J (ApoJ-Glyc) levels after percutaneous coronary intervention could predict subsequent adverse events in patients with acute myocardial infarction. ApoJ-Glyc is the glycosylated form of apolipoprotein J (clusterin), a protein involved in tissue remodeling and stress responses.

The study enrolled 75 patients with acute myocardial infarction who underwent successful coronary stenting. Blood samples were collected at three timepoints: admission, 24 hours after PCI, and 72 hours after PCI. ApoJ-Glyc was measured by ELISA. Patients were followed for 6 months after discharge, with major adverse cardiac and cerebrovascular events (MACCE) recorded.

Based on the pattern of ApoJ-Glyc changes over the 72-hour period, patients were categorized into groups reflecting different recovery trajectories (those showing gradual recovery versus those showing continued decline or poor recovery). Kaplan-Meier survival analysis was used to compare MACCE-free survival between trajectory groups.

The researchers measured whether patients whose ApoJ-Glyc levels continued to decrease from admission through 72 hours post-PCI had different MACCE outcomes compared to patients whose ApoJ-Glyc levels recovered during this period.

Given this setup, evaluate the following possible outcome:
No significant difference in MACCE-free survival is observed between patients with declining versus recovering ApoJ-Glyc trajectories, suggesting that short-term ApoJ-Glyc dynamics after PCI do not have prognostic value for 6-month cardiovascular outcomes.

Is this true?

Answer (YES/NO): NO